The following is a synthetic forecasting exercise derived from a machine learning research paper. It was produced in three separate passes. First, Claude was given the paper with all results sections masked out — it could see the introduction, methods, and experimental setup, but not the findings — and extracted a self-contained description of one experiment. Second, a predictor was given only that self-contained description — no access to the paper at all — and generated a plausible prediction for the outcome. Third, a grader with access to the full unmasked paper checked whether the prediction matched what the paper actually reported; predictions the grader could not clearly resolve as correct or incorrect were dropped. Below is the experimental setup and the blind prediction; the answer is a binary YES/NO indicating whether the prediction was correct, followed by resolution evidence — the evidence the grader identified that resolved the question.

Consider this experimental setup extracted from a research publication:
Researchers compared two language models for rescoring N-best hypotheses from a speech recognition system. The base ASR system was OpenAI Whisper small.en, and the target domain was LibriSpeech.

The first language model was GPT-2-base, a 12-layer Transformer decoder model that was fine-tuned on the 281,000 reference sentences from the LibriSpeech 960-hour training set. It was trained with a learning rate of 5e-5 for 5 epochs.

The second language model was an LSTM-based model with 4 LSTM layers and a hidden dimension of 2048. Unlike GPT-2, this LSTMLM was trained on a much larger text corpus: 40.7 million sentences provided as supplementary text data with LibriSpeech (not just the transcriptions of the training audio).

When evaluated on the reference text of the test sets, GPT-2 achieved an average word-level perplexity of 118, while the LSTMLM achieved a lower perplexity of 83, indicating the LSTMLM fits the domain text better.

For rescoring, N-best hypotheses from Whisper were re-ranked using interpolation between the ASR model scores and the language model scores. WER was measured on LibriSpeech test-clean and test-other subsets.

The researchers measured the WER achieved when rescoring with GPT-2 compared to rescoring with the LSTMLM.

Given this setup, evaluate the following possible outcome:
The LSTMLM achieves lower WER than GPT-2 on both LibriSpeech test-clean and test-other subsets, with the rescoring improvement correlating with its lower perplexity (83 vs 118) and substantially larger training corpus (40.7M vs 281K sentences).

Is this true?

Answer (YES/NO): YES